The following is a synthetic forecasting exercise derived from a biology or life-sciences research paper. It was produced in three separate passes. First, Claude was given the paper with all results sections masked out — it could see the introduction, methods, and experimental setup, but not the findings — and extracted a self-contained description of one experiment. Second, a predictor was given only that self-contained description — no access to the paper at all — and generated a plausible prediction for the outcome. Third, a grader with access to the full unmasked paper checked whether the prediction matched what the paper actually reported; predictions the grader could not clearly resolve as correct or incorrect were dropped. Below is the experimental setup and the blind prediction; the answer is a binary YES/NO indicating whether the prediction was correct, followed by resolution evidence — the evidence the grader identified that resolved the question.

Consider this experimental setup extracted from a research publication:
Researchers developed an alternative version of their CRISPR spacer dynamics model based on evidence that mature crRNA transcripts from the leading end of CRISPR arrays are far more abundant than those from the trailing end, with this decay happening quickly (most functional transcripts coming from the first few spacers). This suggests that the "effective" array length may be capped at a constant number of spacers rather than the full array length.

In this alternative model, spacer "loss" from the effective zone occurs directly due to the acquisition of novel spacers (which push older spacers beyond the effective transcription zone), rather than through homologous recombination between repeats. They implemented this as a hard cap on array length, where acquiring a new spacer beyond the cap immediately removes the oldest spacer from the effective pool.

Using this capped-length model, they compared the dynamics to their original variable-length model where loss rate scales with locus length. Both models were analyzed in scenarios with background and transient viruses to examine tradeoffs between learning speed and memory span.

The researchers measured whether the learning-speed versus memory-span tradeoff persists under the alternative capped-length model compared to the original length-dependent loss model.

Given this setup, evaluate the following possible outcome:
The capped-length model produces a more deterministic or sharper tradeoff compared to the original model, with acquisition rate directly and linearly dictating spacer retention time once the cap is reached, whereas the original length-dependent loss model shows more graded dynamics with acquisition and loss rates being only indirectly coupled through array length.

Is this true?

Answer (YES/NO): NO